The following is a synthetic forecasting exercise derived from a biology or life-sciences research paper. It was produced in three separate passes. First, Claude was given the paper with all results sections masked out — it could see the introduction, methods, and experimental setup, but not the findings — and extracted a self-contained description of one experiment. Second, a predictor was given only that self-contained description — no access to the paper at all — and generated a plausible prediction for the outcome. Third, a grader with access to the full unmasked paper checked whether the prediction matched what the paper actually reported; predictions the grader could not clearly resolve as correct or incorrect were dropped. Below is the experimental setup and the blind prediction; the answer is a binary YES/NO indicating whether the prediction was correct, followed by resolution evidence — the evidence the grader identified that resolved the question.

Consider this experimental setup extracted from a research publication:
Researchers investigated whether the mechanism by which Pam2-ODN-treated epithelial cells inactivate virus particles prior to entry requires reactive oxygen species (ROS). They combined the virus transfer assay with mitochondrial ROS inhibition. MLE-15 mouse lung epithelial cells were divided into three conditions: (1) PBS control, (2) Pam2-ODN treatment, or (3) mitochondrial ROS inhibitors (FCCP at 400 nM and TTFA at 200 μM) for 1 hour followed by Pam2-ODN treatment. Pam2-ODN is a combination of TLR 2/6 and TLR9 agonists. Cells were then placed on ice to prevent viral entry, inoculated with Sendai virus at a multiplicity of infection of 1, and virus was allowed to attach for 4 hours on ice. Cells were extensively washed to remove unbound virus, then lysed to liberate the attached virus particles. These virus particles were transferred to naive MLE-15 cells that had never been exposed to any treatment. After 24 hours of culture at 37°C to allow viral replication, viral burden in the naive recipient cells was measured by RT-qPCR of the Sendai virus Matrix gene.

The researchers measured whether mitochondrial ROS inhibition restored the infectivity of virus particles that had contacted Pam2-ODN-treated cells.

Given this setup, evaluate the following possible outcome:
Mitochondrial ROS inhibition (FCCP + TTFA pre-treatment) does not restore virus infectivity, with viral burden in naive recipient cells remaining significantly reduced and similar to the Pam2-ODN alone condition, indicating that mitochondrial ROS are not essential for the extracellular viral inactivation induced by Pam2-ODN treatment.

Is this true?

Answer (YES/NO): NO